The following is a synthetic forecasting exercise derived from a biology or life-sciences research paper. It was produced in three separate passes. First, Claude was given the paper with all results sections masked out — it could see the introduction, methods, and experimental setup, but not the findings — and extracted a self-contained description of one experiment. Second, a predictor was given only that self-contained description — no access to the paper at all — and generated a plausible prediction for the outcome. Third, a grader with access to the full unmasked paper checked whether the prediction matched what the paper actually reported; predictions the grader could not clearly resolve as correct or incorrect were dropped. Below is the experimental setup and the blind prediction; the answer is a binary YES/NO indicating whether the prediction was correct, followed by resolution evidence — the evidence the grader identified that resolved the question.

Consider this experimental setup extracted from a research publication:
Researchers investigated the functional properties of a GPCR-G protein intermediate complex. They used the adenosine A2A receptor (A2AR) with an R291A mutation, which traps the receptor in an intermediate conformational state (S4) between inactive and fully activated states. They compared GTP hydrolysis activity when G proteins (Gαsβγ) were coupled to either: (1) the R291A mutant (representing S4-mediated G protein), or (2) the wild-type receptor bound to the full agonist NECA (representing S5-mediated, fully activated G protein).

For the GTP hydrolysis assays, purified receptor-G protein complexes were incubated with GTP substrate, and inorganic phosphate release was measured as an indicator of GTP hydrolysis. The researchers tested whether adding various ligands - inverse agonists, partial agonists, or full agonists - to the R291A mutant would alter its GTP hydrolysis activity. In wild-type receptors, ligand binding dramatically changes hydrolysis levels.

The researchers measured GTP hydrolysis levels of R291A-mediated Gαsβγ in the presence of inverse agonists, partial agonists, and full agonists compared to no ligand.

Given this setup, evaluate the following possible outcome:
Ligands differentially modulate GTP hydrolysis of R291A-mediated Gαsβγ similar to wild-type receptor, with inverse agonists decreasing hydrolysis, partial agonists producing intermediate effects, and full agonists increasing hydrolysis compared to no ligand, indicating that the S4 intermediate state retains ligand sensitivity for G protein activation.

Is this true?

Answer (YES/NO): NO